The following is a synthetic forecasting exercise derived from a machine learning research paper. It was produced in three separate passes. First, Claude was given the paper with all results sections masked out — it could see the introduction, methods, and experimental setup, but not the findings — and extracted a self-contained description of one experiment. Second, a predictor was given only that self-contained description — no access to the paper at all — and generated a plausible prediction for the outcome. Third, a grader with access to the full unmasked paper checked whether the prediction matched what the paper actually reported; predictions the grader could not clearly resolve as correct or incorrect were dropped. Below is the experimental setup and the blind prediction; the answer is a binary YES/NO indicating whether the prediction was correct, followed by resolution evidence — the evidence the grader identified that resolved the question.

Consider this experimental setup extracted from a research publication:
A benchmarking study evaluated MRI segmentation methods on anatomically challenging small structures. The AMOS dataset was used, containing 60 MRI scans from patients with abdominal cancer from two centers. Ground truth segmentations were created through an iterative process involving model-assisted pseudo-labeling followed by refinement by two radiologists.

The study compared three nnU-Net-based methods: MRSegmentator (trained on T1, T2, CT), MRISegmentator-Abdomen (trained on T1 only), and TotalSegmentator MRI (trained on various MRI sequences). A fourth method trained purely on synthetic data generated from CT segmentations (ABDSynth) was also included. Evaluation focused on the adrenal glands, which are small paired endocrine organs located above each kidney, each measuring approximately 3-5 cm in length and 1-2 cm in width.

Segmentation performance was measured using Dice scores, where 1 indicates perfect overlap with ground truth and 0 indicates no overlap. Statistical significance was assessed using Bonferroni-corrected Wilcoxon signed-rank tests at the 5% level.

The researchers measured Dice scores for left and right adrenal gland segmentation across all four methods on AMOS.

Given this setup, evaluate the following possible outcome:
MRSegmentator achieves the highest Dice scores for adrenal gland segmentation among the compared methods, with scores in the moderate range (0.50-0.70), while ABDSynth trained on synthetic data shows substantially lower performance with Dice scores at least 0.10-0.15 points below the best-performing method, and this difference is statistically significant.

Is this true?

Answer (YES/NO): NO